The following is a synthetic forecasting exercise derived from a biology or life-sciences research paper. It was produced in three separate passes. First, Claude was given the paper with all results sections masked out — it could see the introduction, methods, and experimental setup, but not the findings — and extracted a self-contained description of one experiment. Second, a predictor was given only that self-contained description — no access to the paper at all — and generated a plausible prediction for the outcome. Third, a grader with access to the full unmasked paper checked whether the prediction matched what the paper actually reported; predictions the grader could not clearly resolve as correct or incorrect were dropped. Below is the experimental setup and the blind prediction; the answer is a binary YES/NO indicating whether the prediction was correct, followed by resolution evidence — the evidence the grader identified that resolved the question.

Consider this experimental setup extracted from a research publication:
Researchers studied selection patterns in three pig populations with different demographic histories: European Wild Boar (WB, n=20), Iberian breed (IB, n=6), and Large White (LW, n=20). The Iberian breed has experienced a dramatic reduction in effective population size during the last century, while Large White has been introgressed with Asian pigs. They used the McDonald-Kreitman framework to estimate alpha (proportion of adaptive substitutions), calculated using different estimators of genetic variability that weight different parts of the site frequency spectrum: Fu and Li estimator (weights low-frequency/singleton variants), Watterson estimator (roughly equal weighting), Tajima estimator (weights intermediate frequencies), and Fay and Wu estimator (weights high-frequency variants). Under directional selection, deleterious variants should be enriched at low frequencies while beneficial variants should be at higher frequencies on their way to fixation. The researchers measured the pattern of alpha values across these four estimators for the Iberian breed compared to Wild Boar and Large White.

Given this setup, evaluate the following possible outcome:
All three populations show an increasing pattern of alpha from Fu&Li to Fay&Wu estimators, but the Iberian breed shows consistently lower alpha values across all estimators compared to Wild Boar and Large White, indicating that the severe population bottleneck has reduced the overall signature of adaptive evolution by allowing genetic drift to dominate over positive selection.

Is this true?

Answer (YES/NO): NO